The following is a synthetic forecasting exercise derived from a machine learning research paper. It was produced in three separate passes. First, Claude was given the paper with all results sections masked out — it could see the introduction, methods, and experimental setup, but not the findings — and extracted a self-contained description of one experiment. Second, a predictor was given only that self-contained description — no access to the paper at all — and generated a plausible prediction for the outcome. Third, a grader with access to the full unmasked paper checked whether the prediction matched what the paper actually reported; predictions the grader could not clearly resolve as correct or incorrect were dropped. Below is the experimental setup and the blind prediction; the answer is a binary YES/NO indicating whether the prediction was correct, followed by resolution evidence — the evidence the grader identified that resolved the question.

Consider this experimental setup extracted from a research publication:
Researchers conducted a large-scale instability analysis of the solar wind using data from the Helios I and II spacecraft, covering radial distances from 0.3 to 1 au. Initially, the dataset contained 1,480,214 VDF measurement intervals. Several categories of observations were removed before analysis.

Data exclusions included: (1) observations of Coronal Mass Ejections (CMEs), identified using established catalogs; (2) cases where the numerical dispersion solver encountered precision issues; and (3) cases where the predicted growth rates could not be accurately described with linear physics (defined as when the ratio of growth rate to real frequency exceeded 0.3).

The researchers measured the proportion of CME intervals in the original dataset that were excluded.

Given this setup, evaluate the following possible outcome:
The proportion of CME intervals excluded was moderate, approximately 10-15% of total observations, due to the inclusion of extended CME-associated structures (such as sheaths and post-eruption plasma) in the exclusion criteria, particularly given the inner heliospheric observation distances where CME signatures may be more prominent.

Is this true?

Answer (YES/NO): NO